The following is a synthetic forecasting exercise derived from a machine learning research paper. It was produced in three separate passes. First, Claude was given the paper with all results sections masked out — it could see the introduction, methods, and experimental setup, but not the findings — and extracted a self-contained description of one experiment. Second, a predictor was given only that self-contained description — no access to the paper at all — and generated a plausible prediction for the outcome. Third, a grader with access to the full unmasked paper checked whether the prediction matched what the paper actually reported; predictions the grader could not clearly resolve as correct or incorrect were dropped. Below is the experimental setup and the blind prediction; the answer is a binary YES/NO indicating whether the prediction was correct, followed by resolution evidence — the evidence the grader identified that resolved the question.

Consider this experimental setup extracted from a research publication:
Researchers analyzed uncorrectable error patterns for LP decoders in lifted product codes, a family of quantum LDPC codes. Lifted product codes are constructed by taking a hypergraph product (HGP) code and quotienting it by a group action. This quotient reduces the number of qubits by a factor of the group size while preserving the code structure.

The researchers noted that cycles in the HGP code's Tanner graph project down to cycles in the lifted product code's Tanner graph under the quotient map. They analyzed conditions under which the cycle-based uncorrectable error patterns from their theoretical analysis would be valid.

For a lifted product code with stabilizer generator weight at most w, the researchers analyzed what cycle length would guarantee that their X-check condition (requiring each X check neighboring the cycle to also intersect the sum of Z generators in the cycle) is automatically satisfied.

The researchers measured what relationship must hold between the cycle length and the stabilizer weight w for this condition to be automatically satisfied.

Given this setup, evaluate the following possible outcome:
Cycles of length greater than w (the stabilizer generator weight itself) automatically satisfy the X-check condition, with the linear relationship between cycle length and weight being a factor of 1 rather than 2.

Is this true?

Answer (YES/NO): YES